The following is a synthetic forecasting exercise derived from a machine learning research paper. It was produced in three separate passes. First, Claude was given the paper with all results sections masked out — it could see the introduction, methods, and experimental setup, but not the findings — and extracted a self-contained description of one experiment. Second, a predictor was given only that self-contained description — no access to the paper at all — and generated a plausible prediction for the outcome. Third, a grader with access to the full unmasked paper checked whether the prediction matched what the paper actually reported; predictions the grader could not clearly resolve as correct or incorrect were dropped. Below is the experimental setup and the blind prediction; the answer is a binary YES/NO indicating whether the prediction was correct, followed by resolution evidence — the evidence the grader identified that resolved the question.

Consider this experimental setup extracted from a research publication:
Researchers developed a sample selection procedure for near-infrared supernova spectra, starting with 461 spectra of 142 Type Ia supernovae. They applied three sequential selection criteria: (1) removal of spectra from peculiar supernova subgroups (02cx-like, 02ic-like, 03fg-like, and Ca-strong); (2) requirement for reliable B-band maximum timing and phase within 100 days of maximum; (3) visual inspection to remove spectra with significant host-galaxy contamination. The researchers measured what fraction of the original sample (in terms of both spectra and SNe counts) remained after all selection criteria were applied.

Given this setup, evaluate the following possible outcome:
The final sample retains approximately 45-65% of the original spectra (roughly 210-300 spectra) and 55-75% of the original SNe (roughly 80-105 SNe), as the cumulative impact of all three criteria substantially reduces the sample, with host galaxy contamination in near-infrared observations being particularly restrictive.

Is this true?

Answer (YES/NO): NO